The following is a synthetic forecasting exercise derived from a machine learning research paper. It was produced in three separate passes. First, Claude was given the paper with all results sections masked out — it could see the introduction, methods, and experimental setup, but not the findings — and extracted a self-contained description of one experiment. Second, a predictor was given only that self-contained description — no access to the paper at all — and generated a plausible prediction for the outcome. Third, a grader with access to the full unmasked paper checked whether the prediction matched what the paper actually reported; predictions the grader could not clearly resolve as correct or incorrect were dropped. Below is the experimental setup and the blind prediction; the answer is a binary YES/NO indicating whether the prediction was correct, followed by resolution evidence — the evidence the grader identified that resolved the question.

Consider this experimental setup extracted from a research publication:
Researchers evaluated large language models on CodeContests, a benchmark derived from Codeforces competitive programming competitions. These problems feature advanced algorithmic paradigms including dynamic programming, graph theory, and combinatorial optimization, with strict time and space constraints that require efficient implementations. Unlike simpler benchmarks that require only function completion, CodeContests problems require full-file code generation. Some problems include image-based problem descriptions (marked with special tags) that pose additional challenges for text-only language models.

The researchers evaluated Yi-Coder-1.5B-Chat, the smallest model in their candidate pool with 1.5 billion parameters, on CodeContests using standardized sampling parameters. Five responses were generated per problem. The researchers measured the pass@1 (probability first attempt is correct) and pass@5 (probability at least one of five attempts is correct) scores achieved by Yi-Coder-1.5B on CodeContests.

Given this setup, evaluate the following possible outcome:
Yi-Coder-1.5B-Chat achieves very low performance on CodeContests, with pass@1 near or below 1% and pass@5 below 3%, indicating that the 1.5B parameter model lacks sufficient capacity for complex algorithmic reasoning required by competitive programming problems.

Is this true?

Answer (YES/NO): YES